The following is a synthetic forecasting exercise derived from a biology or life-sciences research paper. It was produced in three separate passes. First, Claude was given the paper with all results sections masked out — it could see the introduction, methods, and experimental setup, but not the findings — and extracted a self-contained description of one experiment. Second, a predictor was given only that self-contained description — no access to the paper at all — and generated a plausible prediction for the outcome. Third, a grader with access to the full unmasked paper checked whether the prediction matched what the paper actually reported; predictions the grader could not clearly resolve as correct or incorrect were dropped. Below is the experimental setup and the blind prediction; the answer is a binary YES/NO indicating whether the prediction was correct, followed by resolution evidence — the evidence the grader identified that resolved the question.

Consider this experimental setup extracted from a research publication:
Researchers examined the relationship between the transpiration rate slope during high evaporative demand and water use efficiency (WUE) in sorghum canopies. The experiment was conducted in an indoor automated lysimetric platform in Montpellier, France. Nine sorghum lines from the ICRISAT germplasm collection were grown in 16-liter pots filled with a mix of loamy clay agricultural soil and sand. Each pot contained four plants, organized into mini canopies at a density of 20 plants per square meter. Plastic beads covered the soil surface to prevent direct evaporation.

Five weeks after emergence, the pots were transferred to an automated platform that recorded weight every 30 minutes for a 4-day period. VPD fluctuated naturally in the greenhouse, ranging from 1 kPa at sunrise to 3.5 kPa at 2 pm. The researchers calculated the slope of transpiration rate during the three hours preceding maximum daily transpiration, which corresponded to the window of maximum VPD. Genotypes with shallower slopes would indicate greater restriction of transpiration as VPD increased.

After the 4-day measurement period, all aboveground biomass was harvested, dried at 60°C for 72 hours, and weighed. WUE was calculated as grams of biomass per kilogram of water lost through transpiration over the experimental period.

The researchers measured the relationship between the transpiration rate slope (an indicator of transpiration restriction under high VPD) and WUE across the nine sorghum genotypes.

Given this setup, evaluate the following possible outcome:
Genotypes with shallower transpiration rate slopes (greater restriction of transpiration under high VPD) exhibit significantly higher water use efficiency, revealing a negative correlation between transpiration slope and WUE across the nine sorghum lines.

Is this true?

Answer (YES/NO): NO